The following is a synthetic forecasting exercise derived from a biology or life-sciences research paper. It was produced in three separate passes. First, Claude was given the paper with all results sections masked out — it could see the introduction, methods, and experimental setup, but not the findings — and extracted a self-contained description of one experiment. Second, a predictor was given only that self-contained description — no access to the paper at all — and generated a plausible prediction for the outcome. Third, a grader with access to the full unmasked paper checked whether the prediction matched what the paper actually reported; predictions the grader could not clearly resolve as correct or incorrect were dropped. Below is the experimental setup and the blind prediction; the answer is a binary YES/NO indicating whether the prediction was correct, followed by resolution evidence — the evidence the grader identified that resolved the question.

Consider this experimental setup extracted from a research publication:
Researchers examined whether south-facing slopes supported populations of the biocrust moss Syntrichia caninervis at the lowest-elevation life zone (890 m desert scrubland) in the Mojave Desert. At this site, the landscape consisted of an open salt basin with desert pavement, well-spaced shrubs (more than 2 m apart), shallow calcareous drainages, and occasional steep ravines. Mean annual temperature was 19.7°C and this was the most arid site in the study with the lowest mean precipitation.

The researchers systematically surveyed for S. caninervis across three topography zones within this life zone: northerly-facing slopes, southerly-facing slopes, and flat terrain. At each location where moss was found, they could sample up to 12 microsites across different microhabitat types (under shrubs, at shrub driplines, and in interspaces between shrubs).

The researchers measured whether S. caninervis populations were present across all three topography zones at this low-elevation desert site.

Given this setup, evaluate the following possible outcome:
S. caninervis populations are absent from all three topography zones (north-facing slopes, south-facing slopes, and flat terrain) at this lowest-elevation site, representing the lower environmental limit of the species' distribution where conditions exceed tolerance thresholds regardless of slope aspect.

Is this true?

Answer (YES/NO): NO